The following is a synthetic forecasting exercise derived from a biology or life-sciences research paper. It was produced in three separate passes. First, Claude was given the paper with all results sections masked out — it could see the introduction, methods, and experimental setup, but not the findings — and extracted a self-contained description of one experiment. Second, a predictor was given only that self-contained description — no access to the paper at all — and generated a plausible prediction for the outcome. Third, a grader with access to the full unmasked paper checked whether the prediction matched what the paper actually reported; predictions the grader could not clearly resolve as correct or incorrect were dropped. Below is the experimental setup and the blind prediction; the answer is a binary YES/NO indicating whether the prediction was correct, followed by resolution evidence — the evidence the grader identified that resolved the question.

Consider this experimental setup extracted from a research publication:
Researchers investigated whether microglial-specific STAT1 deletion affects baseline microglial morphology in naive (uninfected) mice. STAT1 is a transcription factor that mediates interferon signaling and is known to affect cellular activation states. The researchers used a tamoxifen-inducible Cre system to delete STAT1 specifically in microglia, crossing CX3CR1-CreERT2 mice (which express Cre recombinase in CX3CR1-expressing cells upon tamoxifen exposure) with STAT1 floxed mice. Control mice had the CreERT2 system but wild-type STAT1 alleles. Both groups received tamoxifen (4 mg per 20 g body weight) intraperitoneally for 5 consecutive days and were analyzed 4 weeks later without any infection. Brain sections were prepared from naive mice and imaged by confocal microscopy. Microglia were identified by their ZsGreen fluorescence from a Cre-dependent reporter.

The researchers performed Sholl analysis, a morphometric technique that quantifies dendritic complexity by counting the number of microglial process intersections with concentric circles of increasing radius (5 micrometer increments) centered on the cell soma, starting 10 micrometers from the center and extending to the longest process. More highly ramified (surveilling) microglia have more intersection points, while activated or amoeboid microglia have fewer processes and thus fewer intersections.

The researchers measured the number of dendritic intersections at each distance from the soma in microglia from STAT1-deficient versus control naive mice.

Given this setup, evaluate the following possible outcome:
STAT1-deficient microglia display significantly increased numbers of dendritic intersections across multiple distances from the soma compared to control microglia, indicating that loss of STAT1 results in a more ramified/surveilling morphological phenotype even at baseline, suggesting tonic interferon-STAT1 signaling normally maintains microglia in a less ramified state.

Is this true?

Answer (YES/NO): NO